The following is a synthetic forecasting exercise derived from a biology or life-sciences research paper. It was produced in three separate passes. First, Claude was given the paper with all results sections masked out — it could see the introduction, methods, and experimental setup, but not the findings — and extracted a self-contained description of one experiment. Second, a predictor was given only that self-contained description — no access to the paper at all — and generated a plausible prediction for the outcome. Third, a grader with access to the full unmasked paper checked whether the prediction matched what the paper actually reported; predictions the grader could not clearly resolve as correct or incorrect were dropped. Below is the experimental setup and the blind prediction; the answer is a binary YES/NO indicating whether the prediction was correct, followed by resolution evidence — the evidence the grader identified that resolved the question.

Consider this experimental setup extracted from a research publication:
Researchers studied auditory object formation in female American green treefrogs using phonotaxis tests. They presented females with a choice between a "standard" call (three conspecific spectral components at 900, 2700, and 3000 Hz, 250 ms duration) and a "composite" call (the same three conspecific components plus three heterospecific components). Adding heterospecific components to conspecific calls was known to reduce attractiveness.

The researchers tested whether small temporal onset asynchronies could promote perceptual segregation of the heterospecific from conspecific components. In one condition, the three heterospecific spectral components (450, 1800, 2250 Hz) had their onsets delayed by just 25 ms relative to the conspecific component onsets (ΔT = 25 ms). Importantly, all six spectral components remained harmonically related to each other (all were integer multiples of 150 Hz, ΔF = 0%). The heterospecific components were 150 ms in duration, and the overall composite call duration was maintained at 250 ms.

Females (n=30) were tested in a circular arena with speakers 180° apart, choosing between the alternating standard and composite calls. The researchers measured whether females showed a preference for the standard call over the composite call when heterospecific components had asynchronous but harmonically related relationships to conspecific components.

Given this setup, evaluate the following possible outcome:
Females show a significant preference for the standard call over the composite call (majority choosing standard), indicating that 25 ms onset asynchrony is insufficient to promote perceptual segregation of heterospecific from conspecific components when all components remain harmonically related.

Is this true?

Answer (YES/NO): NO